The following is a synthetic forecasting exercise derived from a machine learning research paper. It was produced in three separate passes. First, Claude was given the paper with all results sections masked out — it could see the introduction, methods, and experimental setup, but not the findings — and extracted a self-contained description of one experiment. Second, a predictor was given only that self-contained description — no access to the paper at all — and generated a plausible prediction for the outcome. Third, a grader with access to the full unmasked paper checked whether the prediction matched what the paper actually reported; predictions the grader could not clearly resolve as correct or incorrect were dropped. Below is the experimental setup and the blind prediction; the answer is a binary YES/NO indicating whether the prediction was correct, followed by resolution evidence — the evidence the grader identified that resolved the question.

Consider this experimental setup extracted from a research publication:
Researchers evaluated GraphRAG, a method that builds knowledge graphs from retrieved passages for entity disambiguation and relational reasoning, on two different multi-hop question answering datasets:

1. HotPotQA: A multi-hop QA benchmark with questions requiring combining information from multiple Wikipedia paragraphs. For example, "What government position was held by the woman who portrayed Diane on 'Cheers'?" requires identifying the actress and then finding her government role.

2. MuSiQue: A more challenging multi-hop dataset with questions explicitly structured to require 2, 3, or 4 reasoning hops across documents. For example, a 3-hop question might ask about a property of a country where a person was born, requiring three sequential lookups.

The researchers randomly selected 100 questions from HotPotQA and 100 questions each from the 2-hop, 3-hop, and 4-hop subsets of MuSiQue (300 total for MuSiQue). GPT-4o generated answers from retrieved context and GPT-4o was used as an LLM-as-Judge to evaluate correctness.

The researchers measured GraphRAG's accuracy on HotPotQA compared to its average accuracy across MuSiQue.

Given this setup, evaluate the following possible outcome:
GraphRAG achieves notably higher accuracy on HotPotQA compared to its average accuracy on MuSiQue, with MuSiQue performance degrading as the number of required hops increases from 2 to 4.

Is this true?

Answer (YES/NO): NO